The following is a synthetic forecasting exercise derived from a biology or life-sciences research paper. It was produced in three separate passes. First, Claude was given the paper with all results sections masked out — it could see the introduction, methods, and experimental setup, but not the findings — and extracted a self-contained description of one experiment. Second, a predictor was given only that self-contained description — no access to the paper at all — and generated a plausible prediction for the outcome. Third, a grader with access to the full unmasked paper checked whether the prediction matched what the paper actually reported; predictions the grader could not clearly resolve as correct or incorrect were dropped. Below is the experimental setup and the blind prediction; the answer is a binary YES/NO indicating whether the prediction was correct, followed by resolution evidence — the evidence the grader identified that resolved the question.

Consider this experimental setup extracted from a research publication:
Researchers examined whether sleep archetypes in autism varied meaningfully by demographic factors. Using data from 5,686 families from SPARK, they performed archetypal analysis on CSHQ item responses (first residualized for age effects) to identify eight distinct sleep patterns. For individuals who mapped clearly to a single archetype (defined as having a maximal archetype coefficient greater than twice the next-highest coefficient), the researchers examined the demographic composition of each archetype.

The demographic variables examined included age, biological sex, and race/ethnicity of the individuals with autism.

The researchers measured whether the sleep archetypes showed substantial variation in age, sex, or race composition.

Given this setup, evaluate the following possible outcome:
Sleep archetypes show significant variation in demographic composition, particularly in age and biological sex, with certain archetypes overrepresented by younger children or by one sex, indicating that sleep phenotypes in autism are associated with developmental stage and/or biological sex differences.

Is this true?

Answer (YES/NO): NO